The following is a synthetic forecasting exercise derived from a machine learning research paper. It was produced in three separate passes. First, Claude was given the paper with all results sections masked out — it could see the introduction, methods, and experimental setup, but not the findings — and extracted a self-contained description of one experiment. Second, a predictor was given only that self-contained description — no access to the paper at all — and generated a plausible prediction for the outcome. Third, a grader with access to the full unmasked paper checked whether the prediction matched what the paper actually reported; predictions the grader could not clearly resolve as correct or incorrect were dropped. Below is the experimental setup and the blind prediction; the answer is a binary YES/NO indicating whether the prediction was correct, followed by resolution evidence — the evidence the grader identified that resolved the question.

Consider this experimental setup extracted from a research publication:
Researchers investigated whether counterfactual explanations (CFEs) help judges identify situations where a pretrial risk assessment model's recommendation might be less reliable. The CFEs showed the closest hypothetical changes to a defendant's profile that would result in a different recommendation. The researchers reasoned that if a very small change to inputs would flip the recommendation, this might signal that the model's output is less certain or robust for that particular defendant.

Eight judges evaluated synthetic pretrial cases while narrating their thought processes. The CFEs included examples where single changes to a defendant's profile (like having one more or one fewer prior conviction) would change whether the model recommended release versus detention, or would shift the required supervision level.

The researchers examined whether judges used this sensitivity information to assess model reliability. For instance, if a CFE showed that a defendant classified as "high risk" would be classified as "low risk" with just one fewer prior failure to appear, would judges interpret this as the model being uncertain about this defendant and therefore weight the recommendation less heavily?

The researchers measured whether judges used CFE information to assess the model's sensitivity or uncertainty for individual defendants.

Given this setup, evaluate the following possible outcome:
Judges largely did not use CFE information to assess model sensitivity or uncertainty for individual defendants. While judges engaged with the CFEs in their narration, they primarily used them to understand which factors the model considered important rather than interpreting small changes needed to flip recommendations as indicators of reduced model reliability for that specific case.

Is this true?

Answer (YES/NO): NO